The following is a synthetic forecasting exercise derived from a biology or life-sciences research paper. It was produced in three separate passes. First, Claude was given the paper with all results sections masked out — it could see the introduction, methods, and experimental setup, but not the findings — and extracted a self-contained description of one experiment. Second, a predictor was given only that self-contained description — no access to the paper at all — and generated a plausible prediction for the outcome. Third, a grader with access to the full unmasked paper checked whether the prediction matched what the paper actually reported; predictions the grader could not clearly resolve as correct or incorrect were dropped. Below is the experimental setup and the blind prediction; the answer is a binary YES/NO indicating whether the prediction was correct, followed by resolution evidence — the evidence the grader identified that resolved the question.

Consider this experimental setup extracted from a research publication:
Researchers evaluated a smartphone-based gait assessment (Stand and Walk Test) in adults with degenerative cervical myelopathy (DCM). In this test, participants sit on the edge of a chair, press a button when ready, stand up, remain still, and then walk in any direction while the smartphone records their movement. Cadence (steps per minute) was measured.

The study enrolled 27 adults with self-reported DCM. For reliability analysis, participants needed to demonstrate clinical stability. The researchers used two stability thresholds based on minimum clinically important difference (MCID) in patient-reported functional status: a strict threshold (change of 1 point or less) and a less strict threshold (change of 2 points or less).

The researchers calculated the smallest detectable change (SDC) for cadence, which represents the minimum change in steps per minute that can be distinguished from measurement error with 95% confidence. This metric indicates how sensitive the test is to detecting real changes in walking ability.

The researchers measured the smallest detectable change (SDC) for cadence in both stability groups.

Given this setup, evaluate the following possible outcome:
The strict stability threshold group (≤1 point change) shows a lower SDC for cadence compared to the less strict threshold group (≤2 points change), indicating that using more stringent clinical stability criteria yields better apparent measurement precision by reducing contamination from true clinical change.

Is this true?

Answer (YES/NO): NO